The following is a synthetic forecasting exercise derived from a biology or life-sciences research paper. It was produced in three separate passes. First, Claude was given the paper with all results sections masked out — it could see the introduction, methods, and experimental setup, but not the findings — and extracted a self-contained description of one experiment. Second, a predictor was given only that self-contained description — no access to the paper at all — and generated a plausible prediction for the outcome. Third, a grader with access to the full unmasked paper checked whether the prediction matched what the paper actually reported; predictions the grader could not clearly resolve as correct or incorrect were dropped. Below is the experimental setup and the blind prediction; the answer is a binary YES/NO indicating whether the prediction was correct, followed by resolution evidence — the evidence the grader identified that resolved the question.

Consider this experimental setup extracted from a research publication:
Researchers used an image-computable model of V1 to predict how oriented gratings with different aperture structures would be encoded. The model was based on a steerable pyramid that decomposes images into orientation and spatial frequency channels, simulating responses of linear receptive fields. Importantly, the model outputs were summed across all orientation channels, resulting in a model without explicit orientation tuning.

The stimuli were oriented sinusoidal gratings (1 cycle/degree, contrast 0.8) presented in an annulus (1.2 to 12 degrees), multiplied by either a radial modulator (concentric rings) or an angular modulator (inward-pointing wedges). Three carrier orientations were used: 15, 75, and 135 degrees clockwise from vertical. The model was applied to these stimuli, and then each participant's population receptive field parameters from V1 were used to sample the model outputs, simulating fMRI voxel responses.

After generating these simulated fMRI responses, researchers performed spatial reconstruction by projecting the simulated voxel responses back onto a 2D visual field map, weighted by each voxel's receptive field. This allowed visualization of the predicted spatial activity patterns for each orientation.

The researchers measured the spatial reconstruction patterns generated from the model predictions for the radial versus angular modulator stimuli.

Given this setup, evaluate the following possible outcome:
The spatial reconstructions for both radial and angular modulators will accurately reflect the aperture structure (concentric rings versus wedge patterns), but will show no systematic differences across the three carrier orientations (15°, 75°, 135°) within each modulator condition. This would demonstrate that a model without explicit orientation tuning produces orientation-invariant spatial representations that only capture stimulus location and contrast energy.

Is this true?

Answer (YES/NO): NO